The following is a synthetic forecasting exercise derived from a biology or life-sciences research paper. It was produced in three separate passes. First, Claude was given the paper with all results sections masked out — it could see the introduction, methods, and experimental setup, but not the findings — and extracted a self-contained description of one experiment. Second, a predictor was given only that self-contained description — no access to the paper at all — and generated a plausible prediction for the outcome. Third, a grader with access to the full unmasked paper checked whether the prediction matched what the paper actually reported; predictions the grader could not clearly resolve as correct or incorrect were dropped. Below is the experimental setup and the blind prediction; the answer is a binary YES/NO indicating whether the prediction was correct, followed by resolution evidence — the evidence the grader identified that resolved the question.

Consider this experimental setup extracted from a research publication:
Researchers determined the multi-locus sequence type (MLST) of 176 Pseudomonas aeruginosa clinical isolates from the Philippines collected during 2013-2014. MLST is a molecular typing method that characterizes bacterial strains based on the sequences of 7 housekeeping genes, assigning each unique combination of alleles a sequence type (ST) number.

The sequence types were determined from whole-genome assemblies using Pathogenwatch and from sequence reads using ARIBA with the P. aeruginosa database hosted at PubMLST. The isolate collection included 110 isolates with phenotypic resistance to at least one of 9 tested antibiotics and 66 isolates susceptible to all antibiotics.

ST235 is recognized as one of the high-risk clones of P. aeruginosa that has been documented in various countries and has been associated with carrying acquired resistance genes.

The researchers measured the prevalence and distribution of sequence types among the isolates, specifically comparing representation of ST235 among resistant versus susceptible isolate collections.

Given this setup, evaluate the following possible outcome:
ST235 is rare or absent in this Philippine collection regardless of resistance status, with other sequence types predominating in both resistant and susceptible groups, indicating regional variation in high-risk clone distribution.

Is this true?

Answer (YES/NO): NO